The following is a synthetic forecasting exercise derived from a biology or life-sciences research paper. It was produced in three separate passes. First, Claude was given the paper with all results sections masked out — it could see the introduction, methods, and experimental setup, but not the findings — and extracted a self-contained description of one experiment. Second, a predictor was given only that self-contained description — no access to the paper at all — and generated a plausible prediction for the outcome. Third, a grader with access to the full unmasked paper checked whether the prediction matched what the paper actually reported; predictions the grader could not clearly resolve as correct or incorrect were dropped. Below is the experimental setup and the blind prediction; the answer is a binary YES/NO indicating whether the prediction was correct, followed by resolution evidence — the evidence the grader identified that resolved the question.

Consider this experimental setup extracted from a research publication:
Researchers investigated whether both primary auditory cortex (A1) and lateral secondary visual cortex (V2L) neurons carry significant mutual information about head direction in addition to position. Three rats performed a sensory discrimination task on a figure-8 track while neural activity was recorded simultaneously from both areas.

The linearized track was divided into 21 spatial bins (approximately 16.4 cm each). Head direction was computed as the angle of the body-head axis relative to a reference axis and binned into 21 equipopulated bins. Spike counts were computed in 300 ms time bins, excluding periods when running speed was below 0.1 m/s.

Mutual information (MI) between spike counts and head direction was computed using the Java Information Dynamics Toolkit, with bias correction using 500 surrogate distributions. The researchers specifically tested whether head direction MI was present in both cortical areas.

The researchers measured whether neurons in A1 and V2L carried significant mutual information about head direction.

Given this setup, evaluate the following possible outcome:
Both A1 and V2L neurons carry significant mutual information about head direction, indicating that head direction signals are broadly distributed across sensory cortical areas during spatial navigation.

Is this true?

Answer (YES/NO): YES